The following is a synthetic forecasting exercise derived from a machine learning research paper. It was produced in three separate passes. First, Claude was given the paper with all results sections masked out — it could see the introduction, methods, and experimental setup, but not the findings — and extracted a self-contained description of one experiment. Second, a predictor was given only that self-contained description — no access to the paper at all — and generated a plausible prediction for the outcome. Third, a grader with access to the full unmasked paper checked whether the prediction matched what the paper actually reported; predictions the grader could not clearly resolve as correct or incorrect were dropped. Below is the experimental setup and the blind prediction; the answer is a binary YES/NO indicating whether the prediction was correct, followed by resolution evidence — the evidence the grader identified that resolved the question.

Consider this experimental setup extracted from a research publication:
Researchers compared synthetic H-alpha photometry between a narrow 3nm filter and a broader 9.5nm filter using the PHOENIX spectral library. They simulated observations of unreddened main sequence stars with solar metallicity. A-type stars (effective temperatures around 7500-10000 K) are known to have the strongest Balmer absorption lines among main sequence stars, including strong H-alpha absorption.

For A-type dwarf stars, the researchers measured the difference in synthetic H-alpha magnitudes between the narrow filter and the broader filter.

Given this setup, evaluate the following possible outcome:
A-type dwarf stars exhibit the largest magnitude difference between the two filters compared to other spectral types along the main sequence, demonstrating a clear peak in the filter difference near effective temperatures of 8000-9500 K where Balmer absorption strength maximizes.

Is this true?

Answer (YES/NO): NO